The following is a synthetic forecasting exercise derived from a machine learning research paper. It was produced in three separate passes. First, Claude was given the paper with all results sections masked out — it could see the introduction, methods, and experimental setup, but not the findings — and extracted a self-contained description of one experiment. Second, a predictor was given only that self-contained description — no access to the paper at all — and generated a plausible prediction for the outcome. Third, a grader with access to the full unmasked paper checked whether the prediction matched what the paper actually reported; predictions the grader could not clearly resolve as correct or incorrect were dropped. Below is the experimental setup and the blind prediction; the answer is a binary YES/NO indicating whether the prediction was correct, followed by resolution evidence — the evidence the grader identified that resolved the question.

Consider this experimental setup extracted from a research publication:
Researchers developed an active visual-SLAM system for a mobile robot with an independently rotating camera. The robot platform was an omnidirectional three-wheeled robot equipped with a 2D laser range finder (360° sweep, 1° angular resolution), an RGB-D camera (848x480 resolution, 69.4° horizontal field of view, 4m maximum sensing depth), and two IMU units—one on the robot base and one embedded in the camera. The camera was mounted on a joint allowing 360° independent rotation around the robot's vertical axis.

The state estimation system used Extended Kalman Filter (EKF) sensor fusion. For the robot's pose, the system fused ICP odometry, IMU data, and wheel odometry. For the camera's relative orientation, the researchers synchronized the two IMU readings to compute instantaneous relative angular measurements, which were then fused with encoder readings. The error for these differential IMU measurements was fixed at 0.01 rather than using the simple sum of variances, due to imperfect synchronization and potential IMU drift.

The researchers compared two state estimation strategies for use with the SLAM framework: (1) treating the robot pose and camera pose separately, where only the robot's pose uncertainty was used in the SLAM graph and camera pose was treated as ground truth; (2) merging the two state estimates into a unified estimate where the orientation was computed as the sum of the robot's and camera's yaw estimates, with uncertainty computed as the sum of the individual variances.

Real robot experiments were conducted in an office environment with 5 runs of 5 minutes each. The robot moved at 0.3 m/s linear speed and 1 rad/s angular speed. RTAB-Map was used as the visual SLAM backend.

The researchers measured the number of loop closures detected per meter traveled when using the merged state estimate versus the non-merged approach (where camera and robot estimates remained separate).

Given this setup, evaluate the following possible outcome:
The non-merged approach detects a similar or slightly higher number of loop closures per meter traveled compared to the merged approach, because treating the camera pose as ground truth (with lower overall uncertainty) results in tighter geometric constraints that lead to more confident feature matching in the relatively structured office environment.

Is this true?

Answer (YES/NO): NO